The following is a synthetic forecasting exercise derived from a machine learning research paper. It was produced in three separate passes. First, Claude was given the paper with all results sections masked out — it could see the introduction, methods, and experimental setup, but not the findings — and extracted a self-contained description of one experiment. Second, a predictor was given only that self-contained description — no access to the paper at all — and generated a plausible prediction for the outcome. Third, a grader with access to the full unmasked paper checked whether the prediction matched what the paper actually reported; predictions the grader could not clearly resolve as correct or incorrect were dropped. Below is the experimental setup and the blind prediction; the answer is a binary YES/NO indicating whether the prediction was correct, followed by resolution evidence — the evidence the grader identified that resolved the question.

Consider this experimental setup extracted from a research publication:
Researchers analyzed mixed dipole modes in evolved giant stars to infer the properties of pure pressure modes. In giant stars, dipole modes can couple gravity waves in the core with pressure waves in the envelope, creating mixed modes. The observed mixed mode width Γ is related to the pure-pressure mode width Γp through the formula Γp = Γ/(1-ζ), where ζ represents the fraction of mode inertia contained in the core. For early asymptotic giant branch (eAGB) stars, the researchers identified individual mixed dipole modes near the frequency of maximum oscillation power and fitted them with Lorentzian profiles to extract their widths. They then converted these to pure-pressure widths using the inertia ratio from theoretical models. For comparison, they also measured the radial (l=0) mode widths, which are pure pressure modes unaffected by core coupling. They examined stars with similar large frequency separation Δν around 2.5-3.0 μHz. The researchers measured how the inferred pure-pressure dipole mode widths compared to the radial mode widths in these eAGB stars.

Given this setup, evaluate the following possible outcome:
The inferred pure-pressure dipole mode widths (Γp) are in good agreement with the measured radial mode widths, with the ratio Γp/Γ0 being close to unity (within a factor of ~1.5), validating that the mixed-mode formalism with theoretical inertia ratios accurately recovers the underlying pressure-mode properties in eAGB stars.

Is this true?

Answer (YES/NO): NO